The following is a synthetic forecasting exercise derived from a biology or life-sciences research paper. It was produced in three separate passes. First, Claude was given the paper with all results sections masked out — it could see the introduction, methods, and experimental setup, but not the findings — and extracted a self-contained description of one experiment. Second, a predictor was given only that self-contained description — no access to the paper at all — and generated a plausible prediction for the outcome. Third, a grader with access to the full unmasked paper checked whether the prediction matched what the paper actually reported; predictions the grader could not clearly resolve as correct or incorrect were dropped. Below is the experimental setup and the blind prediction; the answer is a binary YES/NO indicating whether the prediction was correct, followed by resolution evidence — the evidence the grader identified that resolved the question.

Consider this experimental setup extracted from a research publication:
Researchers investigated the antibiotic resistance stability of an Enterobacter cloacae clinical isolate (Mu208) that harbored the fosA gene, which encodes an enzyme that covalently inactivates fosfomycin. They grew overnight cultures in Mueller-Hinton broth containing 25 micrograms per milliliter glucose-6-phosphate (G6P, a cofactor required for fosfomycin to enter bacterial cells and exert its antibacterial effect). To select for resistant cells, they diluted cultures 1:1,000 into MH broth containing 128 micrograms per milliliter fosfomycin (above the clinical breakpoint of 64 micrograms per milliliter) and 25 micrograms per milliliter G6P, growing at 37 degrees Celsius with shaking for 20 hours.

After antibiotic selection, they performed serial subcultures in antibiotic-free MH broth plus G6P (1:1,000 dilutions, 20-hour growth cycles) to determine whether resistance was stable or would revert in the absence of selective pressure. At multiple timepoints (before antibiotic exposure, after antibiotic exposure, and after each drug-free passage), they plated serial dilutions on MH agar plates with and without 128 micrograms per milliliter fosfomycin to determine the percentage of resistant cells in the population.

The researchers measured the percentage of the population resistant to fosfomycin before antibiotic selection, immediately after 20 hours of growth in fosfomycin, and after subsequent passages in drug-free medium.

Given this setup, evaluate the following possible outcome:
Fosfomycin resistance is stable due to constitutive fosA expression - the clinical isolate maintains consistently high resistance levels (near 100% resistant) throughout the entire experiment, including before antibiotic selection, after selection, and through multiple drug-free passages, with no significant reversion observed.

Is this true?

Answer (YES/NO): NO